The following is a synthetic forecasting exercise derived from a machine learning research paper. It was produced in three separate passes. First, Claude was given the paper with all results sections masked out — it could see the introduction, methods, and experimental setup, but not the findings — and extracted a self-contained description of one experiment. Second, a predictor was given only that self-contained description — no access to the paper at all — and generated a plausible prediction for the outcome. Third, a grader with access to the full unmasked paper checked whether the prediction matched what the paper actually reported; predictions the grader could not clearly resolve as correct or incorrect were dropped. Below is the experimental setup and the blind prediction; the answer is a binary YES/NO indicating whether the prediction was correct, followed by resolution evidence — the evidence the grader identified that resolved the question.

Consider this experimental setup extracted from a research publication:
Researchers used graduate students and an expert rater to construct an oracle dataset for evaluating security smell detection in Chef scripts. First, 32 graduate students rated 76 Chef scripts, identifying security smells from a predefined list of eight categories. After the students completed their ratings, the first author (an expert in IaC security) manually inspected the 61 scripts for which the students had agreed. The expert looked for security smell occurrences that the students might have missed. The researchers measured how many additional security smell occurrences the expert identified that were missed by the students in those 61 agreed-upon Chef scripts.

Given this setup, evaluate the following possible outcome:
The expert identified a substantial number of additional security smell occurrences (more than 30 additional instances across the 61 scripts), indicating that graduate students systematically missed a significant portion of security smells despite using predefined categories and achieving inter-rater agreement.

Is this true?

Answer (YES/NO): YES